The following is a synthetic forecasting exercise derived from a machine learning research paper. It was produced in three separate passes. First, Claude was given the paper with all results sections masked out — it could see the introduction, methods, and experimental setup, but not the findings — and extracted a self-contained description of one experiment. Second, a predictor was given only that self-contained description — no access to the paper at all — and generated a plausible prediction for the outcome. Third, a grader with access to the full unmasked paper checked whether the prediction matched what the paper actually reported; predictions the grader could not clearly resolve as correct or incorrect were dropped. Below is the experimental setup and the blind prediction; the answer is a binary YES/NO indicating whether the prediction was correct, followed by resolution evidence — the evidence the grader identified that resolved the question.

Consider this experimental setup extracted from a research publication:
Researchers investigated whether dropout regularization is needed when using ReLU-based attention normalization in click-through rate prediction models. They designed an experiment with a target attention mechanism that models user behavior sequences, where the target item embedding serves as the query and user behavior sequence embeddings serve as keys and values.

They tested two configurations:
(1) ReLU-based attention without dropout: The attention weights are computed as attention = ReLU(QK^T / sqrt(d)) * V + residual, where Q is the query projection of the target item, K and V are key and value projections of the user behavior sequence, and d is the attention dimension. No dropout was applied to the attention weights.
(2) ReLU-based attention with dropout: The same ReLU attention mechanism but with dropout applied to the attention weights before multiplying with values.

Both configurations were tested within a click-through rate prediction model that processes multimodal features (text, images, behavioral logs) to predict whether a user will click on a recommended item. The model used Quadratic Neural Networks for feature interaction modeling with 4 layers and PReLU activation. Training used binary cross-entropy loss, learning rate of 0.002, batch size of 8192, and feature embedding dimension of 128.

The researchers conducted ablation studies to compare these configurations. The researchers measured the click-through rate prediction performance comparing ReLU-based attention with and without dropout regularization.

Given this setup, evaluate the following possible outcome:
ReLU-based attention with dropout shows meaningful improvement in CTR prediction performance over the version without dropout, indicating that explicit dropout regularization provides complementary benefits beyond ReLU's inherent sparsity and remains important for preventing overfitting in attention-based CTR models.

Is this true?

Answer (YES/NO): NO